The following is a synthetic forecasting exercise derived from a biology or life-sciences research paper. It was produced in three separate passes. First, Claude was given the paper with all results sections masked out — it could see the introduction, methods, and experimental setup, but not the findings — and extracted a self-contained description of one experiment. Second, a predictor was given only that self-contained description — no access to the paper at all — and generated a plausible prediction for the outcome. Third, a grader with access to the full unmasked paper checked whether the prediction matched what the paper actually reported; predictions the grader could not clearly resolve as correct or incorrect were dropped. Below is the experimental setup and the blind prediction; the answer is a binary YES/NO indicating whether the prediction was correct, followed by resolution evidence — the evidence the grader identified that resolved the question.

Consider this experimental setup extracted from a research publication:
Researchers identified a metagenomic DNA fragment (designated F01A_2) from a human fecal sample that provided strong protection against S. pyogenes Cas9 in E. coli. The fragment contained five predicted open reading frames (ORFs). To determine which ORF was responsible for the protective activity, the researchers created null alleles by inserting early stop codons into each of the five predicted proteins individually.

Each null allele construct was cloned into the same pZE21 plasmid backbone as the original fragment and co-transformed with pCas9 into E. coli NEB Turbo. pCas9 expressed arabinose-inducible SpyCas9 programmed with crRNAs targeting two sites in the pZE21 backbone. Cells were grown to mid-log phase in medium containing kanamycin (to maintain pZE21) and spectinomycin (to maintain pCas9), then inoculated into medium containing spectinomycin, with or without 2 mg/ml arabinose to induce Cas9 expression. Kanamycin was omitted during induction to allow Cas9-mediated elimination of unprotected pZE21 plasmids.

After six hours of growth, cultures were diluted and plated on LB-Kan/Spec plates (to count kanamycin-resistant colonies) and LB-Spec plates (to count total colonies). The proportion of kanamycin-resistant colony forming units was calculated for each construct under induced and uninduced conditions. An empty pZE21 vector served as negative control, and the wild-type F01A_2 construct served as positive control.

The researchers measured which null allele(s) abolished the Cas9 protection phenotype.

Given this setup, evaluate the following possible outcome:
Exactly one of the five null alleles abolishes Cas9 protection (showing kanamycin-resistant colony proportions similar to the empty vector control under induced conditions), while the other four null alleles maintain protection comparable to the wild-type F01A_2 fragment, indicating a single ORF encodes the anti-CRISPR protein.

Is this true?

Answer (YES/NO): YES